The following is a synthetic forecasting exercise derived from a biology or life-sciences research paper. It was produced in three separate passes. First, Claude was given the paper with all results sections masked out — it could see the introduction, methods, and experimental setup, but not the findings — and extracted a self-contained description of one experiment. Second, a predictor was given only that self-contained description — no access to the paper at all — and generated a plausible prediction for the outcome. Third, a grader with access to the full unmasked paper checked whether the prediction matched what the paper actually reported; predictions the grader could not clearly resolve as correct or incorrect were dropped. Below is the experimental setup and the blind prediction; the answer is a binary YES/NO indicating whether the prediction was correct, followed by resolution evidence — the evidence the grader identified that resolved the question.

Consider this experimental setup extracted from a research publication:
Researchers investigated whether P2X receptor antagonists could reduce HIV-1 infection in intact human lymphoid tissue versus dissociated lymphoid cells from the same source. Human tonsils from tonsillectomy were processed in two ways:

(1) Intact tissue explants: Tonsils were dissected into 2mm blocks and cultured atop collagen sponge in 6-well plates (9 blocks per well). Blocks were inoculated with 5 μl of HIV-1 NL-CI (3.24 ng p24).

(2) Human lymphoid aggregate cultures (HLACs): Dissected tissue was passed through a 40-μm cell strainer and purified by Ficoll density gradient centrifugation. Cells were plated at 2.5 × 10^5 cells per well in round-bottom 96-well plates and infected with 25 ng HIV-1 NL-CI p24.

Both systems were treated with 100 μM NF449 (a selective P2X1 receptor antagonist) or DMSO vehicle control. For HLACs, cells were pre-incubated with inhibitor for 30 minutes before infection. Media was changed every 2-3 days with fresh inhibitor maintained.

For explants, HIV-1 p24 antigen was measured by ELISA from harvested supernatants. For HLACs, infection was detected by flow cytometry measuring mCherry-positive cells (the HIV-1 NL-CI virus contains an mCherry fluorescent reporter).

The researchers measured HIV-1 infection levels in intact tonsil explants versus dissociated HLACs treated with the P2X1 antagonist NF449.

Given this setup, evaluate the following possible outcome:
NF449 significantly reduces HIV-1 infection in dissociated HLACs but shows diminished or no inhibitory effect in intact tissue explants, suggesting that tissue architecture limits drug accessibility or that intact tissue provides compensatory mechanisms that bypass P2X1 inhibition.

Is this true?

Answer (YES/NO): NO